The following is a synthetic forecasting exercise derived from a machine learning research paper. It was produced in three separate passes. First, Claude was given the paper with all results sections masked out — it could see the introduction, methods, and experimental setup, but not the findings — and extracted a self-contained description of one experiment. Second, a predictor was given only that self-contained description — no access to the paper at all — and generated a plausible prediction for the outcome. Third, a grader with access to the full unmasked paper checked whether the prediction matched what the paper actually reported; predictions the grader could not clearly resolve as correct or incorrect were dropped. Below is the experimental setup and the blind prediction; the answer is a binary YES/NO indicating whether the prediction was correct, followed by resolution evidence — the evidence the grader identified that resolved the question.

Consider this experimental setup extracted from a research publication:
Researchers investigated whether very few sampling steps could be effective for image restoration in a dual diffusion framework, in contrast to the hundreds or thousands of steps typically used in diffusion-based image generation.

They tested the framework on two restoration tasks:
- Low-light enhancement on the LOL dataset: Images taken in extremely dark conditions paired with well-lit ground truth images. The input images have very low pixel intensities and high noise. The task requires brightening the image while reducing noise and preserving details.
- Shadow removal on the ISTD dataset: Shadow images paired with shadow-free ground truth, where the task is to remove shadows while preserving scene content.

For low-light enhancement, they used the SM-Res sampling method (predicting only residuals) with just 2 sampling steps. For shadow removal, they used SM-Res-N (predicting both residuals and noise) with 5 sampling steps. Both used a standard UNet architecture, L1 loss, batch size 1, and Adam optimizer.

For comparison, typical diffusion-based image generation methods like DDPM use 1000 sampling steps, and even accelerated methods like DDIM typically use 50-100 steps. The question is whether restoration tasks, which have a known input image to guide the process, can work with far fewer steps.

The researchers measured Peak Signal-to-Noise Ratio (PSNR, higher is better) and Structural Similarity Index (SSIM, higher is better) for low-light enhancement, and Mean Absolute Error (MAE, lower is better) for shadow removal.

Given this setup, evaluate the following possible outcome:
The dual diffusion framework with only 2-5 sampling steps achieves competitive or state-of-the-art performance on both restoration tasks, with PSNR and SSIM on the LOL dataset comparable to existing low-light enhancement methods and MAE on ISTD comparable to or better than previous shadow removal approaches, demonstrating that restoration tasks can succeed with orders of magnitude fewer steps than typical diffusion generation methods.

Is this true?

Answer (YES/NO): YES